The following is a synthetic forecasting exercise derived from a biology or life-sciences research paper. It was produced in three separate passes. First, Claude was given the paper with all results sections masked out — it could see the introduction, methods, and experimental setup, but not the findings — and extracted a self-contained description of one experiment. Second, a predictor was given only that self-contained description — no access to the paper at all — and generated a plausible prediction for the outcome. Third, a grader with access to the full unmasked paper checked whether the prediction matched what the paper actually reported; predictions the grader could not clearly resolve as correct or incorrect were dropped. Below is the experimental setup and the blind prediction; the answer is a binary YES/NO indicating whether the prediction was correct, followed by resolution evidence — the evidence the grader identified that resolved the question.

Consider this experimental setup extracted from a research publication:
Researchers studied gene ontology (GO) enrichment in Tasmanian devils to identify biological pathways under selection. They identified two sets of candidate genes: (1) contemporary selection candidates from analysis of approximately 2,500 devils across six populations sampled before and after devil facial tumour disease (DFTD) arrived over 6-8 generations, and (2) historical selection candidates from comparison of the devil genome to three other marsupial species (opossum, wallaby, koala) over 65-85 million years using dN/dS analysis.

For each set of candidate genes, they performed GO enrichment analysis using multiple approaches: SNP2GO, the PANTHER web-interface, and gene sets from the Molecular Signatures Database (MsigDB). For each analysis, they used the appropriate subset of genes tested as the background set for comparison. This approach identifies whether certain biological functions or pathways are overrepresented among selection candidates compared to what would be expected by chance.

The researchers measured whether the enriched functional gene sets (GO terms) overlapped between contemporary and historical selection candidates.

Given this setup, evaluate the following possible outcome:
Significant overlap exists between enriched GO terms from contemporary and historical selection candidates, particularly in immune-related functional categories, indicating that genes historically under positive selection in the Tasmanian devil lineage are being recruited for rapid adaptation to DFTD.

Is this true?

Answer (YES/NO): NO